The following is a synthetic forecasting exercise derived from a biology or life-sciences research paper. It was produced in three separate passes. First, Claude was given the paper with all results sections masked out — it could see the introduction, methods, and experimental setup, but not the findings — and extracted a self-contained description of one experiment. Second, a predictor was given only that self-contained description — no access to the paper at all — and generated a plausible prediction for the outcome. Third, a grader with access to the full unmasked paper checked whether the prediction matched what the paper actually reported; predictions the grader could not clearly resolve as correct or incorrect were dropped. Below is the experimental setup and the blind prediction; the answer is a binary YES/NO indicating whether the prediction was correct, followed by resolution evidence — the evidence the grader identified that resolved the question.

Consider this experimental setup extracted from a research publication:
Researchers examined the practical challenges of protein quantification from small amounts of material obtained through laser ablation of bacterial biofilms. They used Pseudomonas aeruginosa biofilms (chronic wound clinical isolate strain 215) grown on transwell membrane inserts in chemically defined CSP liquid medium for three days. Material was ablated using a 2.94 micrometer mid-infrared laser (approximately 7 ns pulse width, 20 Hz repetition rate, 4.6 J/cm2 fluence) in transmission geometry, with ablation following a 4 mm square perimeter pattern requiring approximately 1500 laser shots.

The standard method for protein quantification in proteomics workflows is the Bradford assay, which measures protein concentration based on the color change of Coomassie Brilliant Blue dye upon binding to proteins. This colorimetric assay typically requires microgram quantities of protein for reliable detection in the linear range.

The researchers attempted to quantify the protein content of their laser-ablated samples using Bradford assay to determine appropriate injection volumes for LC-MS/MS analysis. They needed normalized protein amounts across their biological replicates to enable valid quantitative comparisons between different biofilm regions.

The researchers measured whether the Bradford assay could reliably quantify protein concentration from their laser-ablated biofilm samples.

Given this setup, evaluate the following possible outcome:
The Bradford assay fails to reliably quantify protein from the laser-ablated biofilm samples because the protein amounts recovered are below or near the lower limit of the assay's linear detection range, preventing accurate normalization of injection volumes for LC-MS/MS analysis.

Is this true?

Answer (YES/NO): YES